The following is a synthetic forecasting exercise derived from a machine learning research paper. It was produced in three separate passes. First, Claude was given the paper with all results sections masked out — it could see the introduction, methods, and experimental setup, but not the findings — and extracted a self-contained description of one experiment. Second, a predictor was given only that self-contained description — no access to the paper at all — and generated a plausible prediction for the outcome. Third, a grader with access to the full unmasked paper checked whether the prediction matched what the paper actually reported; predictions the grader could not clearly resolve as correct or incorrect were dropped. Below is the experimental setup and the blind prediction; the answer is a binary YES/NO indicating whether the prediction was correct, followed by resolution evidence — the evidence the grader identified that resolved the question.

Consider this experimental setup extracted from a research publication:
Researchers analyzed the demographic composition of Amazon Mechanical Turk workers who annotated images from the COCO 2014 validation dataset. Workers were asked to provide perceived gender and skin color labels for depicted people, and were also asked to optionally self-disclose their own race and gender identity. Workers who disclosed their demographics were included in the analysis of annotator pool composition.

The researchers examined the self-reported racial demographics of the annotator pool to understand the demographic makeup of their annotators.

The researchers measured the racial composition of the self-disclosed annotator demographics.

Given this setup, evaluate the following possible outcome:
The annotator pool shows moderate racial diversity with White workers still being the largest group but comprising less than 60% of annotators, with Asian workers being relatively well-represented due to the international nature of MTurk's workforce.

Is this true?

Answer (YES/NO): NO